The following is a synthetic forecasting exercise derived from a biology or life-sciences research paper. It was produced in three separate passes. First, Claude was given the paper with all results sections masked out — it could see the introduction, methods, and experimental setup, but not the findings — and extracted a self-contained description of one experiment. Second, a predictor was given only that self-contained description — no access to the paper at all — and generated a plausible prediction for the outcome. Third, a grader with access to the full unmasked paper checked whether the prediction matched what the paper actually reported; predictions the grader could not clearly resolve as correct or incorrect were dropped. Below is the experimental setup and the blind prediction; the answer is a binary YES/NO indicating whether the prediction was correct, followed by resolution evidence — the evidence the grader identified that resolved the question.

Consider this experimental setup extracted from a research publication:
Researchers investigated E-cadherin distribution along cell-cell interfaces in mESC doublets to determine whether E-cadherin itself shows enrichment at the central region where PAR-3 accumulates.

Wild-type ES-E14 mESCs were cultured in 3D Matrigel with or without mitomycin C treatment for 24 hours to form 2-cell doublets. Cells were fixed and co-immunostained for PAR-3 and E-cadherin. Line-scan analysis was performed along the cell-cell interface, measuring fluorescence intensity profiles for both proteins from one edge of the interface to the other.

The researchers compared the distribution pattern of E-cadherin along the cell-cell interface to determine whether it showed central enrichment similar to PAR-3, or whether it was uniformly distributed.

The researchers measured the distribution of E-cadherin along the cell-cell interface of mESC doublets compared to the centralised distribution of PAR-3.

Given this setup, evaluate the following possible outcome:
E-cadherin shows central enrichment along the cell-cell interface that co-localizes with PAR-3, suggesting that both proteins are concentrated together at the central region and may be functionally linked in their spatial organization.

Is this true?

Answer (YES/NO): NO